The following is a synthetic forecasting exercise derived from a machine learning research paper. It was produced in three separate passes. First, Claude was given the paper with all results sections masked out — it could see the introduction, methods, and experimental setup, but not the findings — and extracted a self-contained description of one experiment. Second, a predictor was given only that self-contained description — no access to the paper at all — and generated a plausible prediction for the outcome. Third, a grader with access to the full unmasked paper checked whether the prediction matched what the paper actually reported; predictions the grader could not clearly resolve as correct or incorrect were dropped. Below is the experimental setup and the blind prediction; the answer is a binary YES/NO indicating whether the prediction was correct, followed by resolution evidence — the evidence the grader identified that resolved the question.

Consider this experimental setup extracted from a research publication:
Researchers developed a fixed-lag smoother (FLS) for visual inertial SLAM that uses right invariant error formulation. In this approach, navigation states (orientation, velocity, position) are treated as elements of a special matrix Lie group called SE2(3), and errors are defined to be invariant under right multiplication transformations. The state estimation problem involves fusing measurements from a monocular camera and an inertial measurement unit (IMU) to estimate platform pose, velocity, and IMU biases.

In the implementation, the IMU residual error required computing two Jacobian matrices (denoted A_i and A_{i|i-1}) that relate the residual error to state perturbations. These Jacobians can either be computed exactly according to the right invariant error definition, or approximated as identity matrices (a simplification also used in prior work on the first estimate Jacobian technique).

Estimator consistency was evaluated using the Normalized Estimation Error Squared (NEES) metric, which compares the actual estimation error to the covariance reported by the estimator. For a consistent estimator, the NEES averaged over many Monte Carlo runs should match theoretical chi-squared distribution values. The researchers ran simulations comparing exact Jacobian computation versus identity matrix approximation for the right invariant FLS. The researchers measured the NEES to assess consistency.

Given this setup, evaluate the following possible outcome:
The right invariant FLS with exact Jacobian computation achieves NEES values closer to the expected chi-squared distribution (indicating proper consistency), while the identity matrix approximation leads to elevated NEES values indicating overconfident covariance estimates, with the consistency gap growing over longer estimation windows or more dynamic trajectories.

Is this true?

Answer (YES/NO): NO